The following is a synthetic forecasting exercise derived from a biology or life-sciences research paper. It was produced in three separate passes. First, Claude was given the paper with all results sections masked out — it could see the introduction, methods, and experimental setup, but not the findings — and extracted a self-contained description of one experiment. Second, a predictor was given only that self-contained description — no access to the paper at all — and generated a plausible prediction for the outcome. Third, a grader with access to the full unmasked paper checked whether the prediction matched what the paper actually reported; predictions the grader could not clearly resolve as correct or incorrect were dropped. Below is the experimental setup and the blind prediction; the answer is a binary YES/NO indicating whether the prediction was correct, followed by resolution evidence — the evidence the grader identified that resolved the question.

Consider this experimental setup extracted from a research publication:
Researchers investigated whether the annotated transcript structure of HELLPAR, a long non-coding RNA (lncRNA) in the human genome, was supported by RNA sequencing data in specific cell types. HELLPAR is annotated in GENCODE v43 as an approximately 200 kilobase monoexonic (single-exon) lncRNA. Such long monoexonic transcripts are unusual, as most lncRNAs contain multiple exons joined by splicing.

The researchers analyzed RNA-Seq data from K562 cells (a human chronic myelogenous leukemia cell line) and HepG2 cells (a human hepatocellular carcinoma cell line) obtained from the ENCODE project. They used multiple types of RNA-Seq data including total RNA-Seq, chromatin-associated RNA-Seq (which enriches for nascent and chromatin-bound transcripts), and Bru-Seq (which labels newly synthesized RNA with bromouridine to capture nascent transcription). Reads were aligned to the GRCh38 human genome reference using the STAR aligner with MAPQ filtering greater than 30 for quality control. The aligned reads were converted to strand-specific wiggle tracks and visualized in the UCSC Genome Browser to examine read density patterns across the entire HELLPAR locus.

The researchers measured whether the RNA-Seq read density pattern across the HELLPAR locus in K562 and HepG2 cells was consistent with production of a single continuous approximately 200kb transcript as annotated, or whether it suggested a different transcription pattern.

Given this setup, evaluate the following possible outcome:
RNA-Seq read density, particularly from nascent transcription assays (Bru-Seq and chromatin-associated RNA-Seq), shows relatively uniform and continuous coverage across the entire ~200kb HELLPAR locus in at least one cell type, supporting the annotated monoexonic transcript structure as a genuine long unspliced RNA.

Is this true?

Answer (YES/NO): NO